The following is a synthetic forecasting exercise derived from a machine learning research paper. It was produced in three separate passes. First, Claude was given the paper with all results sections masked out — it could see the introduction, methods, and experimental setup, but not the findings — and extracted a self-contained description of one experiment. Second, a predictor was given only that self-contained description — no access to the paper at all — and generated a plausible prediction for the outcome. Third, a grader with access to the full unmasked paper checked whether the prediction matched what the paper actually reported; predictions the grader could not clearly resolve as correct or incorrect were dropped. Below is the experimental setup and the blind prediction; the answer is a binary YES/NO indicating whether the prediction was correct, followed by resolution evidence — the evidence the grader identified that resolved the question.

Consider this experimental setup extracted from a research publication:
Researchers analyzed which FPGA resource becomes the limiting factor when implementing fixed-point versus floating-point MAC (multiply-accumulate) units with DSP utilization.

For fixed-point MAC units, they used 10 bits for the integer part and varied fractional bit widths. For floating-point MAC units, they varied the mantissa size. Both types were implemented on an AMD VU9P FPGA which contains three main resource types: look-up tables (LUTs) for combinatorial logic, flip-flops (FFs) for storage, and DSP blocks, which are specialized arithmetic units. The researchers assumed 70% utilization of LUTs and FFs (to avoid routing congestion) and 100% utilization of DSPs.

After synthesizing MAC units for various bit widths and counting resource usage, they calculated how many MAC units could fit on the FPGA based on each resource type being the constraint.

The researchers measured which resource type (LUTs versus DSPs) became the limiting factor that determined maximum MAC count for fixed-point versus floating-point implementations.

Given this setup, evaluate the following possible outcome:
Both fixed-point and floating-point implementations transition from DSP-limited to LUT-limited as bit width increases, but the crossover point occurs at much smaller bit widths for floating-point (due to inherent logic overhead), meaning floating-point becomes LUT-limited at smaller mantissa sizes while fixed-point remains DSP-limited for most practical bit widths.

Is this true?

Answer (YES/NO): NO